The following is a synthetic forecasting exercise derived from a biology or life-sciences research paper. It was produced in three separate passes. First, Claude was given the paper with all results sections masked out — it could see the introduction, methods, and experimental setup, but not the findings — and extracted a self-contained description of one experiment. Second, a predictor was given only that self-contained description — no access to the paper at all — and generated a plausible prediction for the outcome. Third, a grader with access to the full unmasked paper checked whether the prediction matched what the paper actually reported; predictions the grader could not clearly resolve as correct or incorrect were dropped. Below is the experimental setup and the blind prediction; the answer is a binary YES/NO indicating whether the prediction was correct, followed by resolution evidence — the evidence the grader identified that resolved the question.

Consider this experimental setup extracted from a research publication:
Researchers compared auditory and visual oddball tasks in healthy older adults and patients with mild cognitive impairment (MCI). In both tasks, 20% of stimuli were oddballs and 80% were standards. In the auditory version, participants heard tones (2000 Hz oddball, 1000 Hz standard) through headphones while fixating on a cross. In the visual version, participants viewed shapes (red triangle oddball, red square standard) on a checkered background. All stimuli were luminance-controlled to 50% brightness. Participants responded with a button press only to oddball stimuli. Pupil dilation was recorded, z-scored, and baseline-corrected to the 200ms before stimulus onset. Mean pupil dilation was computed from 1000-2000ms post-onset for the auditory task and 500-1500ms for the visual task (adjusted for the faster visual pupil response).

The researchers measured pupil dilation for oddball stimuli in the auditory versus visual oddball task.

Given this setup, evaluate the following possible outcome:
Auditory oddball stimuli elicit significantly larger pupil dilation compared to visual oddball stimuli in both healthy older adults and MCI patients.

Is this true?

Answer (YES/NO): YES